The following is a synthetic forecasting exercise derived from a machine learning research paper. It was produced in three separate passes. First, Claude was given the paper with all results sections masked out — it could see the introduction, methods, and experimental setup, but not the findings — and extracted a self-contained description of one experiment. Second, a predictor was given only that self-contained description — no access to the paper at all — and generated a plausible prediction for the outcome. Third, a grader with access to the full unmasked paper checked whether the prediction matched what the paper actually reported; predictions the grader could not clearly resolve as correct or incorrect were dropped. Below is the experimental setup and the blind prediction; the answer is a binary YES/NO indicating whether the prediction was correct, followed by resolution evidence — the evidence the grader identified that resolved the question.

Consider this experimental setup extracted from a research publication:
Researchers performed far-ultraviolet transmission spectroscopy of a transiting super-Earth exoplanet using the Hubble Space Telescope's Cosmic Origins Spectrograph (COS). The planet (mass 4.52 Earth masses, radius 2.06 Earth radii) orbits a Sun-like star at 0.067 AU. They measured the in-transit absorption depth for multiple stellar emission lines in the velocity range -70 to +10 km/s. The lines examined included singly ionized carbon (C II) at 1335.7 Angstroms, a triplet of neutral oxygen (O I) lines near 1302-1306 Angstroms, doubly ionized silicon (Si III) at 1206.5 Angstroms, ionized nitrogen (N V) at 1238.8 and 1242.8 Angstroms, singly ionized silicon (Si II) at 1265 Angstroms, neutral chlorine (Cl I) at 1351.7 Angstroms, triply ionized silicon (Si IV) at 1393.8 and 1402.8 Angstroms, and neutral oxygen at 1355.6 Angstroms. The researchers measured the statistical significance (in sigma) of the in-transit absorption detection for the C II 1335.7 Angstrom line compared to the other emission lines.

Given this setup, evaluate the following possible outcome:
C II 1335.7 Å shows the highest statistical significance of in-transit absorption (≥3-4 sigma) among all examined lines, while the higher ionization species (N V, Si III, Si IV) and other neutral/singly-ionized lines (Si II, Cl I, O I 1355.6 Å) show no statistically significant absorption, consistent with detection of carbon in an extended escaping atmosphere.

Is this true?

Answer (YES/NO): YES